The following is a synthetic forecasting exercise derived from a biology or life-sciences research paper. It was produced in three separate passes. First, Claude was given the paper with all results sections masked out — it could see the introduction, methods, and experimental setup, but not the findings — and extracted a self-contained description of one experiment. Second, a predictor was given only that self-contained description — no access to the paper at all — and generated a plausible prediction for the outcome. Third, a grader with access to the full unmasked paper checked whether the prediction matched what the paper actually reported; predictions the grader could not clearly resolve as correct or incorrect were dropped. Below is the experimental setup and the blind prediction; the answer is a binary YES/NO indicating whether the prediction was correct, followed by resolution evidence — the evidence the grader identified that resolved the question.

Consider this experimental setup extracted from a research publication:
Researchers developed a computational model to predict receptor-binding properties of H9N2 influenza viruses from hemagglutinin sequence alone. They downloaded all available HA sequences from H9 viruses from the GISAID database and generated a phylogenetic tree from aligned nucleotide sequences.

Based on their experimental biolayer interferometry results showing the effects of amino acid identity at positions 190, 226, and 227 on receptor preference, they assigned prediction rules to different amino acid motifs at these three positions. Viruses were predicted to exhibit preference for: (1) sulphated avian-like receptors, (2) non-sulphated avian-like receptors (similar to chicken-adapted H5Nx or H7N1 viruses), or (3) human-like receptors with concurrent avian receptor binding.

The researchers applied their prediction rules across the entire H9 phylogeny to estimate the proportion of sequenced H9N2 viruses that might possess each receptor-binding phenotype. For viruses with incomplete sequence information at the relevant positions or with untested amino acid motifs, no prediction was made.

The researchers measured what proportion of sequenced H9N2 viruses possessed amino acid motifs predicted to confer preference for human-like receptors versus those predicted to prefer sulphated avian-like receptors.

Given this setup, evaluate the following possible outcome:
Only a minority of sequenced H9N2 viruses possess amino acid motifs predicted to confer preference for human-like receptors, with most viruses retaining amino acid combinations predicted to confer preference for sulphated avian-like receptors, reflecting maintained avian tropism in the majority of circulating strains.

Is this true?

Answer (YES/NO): YES